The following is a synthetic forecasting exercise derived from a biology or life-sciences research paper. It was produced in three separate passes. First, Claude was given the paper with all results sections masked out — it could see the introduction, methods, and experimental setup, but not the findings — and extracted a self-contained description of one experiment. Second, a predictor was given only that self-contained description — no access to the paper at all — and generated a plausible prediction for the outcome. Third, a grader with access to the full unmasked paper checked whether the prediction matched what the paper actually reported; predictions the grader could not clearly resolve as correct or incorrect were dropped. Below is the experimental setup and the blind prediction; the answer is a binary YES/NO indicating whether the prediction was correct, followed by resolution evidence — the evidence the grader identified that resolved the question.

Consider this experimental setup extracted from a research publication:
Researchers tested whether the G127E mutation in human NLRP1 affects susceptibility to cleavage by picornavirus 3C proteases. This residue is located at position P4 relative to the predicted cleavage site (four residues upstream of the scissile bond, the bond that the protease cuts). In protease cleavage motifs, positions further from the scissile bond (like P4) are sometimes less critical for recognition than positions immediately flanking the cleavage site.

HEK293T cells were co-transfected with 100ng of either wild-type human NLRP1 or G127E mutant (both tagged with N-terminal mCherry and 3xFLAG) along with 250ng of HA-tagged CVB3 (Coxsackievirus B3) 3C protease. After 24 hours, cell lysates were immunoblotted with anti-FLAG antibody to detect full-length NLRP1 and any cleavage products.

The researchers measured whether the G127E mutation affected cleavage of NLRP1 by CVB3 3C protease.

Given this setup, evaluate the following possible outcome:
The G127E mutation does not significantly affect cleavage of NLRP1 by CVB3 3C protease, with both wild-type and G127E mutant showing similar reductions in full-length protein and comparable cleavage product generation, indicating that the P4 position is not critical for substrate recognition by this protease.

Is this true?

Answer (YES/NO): NO